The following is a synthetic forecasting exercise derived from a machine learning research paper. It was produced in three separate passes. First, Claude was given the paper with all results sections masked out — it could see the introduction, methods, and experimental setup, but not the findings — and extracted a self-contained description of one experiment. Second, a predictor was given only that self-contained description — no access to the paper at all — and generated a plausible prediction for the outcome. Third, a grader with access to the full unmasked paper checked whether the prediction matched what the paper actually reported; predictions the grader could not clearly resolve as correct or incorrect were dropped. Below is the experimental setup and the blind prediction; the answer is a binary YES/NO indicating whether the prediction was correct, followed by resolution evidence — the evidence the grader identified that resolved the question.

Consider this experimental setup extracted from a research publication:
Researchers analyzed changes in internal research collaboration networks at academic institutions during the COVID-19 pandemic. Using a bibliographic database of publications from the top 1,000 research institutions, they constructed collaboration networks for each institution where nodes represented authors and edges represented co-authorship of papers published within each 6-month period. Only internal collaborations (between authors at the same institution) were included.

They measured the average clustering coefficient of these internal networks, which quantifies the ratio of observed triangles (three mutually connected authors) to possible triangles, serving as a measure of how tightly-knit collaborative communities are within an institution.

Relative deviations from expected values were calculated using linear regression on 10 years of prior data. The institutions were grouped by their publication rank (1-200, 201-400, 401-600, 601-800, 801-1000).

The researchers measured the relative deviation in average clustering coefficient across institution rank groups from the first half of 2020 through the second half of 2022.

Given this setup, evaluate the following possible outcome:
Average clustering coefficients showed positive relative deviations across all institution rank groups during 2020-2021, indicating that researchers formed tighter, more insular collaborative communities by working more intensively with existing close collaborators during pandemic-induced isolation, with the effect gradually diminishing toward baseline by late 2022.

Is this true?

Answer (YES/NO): NO